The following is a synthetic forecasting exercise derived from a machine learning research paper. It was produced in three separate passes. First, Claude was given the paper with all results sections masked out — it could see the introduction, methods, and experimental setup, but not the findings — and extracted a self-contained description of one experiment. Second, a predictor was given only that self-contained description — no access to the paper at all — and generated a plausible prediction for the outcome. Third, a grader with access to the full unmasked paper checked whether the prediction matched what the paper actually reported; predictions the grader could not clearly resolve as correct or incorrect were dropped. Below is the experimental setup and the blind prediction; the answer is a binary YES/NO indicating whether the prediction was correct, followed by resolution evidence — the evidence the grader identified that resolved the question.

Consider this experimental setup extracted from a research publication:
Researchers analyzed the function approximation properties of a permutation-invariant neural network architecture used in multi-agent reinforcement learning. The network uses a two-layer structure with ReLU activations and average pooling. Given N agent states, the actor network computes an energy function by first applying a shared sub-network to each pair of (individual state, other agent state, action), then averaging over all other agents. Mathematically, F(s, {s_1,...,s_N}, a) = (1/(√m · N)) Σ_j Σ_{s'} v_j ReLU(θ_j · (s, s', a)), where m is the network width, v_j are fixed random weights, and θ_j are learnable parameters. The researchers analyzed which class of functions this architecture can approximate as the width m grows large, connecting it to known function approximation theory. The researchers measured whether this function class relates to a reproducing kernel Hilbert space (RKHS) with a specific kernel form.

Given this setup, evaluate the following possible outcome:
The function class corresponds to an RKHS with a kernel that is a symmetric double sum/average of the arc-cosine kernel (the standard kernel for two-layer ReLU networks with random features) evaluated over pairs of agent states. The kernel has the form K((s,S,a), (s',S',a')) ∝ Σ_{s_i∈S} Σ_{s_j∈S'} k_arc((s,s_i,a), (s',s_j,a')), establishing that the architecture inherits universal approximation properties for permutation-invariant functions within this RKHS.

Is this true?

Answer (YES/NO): NO